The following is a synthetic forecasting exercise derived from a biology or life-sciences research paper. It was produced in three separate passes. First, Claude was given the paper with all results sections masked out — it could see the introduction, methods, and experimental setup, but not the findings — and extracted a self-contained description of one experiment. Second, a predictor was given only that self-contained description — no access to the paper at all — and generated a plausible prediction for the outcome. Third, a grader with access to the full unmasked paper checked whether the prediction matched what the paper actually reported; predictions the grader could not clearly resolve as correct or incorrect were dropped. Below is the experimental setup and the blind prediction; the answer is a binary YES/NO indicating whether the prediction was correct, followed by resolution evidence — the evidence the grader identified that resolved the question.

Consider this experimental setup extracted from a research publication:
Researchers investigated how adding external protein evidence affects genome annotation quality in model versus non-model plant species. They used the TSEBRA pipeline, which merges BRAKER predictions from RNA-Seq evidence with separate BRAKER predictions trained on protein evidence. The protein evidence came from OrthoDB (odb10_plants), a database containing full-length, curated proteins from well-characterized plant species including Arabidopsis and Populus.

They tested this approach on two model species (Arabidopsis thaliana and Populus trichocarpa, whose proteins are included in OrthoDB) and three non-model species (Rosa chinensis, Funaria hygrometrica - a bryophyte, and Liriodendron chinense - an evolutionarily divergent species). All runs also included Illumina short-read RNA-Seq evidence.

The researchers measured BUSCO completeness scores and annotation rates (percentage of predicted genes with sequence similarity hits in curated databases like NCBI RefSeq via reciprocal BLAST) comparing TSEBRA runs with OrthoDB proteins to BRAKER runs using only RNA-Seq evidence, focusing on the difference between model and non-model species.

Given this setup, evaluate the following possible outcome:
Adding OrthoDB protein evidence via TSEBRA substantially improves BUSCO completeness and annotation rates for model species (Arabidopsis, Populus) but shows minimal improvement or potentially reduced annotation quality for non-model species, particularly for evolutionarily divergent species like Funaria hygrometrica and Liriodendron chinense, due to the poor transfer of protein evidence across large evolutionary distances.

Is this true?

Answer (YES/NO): YES